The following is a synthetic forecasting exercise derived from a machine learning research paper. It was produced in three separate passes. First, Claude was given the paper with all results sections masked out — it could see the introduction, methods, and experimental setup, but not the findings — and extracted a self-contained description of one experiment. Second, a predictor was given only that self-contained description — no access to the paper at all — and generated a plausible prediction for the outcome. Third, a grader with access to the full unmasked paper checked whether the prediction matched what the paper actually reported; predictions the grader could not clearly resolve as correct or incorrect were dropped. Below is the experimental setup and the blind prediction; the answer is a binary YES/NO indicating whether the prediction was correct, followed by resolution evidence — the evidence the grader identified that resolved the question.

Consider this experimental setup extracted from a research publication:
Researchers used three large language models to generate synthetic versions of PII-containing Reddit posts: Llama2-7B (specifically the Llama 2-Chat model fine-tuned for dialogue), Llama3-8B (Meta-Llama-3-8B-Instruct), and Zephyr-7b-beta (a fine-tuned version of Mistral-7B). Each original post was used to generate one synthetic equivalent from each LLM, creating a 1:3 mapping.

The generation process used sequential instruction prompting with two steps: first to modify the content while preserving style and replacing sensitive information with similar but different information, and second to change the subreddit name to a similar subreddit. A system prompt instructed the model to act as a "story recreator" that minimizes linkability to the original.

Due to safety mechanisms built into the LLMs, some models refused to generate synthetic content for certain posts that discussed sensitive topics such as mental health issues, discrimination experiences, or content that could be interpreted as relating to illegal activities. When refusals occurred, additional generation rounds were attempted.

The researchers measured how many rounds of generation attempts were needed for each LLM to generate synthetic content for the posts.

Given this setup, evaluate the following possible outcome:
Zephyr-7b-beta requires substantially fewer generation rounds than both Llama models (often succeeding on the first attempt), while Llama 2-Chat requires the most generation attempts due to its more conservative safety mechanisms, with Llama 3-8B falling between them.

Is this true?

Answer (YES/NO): NO